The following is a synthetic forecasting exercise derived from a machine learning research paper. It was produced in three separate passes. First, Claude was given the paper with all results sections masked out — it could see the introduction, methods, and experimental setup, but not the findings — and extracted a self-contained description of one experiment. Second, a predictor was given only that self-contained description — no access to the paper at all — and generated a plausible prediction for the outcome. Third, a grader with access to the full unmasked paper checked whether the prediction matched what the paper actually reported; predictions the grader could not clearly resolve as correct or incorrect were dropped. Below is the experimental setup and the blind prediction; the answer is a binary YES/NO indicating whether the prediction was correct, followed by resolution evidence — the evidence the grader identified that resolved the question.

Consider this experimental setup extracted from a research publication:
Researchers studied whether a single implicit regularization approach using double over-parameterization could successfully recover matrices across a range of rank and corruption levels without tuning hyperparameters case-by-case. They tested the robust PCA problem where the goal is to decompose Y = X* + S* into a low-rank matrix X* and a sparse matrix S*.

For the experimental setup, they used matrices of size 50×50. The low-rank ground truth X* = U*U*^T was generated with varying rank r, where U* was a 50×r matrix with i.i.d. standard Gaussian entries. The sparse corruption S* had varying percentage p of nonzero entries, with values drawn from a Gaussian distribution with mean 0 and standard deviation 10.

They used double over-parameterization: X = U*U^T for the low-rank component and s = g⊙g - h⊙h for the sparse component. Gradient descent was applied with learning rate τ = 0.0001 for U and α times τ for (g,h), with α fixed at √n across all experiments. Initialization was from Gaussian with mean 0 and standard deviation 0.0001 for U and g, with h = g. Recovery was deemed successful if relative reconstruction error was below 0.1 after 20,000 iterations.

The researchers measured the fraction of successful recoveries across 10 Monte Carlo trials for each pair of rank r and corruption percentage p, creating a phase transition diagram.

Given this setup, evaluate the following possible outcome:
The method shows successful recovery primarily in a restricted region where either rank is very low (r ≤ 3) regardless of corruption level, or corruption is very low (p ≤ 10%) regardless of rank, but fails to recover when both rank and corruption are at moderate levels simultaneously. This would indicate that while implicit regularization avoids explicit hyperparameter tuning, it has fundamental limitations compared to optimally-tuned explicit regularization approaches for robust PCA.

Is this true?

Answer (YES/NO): NO